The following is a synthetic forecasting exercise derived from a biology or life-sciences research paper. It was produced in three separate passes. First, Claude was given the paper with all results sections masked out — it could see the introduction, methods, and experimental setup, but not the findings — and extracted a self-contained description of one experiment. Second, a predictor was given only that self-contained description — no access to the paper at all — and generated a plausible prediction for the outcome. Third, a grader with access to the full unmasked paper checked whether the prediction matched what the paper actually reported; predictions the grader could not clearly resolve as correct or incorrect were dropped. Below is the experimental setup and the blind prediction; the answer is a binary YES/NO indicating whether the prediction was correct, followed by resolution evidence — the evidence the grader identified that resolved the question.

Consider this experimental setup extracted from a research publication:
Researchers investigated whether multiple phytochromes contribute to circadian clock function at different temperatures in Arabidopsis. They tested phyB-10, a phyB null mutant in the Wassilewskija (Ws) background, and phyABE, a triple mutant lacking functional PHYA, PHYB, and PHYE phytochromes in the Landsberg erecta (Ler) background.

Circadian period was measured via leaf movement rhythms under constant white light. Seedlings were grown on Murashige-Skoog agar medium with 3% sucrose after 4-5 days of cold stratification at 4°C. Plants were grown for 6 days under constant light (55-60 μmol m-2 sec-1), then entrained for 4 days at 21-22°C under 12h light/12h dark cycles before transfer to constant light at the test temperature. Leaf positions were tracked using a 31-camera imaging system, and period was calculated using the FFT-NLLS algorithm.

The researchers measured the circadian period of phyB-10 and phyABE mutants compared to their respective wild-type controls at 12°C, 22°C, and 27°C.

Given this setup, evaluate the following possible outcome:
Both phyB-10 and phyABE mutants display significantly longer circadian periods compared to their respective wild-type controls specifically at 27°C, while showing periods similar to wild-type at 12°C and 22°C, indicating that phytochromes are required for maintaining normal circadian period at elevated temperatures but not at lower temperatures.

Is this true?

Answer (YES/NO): NO